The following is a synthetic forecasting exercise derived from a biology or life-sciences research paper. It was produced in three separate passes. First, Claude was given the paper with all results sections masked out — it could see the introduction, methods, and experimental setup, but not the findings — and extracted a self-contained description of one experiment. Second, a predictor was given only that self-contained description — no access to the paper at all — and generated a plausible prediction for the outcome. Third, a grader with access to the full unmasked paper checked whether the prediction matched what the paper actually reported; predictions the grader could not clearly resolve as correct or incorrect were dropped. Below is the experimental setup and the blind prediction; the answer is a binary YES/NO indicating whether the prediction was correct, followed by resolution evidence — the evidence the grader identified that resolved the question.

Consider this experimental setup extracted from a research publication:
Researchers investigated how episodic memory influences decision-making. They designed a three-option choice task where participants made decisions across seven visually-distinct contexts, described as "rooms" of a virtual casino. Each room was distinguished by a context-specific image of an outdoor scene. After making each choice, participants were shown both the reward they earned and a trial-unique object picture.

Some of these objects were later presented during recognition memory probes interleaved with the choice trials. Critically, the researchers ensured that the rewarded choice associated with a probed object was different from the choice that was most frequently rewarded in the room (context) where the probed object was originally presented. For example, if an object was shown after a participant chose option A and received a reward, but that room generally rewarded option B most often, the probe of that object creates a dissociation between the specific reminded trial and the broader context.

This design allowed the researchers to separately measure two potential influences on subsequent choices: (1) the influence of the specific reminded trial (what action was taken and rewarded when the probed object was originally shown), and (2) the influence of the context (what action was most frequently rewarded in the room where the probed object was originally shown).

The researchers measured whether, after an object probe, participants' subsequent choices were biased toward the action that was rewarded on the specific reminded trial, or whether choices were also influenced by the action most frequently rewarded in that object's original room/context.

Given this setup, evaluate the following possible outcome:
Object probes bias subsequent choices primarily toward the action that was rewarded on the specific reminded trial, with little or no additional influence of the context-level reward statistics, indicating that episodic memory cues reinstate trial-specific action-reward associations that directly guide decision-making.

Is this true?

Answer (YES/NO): NO